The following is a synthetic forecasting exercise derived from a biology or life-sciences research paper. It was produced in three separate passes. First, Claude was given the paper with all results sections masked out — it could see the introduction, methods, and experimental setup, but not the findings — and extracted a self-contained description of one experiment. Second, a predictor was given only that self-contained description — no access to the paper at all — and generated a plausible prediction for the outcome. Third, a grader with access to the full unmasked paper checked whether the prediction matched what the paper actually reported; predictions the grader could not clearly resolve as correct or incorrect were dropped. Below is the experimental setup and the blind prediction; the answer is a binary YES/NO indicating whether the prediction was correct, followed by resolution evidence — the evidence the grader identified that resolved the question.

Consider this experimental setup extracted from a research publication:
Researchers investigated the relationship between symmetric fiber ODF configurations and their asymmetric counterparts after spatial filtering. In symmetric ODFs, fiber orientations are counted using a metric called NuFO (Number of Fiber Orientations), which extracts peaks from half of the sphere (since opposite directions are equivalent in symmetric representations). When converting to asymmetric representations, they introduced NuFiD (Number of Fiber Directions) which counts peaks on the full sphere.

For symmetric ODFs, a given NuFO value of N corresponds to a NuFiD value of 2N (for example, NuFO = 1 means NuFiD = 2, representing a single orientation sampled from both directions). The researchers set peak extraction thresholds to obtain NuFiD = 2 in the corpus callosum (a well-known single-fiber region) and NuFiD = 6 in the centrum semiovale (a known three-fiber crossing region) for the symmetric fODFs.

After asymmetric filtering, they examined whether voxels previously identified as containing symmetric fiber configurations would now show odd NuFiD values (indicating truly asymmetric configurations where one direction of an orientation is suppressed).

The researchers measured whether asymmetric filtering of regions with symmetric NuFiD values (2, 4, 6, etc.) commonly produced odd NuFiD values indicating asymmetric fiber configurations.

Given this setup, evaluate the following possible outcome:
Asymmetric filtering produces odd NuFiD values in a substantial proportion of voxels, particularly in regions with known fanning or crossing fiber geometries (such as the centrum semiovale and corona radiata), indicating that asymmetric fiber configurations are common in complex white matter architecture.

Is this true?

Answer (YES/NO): YES